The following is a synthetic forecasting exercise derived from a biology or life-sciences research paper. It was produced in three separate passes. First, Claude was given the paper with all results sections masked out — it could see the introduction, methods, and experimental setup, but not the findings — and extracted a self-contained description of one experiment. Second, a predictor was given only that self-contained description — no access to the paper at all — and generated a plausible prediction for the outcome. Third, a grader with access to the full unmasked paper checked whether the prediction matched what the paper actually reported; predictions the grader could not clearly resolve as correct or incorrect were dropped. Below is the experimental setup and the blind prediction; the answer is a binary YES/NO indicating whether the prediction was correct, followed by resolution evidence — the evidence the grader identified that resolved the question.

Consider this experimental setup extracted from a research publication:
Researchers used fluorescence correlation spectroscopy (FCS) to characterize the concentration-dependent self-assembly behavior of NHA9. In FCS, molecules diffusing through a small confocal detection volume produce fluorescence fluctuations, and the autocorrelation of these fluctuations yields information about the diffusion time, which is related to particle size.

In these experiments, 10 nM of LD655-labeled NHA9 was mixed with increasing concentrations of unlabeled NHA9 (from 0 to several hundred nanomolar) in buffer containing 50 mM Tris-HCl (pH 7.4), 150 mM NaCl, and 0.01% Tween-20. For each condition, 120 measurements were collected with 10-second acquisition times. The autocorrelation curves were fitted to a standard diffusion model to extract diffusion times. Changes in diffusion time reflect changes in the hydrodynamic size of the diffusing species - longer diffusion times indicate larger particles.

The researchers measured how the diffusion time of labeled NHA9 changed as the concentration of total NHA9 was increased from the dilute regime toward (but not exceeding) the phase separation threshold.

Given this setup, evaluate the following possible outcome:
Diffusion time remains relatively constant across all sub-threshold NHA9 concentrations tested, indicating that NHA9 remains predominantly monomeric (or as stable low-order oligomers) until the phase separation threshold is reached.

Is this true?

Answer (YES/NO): NO